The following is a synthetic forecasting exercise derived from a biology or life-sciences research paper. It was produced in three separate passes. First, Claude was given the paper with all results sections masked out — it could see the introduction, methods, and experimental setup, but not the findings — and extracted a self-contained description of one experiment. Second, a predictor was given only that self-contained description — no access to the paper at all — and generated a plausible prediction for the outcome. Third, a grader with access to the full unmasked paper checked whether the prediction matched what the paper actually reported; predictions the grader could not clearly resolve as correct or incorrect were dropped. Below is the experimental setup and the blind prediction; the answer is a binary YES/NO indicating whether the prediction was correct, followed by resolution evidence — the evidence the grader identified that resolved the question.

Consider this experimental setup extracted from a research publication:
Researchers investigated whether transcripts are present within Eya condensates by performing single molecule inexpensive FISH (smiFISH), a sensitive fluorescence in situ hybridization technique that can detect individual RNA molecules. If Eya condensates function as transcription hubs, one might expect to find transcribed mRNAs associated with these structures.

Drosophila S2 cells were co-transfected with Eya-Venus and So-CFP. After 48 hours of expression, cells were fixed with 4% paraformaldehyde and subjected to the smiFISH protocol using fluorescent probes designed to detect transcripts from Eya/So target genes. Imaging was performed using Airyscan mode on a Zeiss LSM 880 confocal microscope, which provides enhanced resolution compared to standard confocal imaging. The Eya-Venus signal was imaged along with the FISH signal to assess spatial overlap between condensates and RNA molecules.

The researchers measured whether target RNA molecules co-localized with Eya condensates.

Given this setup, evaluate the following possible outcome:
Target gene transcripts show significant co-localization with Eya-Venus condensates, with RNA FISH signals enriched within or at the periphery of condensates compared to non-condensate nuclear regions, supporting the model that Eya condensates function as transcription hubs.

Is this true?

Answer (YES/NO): YES